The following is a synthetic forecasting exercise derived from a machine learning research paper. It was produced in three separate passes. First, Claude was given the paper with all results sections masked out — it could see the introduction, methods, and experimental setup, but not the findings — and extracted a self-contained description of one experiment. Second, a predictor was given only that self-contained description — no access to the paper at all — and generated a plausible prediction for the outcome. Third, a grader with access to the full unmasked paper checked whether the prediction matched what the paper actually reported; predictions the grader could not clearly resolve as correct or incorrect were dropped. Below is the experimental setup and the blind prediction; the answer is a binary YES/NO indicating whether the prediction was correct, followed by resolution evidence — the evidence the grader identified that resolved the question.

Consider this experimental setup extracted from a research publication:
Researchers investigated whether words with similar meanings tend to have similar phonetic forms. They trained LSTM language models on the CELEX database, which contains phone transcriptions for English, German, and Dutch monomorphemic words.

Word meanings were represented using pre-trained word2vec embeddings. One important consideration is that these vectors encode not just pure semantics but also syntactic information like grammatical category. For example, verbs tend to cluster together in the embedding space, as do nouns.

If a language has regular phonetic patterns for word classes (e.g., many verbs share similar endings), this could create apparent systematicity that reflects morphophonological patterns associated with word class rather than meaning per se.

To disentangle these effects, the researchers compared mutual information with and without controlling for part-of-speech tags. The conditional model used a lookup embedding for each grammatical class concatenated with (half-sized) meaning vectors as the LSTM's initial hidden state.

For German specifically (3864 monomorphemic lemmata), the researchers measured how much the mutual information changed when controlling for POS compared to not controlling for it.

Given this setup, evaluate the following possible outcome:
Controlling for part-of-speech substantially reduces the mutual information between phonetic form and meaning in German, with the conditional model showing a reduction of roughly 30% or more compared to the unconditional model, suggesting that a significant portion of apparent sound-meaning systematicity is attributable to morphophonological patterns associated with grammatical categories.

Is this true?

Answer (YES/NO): NO